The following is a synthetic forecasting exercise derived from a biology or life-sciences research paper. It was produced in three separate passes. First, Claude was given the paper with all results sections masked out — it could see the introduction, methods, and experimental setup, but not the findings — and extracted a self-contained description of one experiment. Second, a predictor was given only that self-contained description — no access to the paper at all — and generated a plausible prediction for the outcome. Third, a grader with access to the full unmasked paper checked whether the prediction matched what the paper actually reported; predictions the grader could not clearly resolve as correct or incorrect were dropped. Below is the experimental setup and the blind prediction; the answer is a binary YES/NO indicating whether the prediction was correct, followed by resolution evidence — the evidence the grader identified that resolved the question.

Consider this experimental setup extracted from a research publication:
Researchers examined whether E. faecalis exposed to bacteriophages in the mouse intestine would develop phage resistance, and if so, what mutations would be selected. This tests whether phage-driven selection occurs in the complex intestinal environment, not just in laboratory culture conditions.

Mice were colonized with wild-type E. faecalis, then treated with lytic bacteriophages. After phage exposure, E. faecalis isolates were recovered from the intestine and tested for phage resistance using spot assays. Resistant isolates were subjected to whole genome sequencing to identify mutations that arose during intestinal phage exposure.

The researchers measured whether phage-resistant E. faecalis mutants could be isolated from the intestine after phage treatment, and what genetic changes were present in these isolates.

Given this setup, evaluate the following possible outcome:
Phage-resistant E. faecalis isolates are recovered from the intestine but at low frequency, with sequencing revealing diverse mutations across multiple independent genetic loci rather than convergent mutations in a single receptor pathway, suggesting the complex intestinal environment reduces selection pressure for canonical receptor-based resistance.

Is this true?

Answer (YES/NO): NO